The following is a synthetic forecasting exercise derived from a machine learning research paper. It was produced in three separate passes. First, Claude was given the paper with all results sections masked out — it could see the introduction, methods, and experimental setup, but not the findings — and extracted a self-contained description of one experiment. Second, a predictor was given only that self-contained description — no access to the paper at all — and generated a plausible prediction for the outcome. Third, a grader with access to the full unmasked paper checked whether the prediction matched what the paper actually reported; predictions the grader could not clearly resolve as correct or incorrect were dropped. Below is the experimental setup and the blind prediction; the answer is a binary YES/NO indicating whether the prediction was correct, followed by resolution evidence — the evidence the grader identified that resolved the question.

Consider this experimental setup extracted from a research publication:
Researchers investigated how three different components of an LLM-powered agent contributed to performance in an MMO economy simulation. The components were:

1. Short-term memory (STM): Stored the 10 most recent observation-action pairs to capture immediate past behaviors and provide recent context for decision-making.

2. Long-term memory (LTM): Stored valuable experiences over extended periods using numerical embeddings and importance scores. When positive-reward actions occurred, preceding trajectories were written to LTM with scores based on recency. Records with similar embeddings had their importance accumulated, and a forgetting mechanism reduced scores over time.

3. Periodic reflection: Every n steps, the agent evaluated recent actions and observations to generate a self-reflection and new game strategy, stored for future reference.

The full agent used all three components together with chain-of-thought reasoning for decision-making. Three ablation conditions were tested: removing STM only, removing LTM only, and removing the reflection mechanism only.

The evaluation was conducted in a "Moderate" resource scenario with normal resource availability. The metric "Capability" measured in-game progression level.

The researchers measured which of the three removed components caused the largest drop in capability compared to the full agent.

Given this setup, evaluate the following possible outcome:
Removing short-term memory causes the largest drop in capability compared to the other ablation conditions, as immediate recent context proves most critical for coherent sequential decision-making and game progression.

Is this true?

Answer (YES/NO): NO